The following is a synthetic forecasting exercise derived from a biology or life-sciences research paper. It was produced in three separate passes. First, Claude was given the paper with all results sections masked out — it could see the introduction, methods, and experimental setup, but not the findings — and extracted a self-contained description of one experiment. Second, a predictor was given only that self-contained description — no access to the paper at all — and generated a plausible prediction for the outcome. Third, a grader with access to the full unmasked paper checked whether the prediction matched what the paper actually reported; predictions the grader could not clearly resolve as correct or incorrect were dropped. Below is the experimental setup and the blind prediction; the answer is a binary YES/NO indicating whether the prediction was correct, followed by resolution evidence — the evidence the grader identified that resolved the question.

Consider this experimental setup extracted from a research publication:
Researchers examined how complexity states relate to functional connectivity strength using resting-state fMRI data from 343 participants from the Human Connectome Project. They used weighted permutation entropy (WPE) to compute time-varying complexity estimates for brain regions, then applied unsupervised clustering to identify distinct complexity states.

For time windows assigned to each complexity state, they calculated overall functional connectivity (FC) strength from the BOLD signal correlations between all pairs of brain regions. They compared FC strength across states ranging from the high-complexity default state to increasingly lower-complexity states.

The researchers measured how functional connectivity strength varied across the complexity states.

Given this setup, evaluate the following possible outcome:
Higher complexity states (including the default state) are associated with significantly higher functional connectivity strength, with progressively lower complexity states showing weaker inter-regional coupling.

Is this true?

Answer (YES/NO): NO